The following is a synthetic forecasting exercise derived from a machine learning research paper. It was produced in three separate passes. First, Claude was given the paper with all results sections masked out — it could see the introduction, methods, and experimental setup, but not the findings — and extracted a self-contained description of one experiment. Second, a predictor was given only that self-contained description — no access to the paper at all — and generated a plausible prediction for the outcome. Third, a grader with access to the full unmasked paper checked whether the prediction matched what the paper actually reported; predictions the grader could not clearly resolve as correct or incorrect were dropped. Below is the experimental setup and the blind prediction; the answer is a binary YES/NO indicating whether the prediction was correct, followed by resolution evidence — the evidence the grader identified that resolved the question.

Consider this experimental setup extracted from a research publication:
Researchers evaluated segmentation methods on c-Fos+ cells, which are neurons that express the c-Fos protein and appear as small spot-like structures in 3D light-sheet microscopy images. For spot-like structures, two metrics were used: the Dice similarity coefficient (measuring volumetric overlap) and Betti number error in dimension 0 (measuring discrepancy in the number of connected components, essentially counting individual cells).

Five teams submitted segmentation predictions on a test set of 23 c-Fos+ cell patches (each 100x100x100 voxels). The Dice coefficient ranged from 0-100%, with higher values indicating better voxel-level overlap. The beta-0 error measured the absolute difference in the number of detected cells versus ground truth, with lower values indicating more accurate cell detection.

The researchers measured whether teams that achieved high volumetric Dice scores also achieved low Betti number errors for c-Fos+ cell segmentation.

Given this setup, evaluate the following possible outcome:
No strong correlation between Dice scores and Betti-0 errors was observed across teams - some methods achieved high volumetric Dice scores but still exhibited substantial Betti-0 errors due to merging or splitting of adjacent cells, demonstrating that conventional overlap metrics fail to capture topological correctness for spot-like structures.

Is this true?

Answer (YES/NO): NO